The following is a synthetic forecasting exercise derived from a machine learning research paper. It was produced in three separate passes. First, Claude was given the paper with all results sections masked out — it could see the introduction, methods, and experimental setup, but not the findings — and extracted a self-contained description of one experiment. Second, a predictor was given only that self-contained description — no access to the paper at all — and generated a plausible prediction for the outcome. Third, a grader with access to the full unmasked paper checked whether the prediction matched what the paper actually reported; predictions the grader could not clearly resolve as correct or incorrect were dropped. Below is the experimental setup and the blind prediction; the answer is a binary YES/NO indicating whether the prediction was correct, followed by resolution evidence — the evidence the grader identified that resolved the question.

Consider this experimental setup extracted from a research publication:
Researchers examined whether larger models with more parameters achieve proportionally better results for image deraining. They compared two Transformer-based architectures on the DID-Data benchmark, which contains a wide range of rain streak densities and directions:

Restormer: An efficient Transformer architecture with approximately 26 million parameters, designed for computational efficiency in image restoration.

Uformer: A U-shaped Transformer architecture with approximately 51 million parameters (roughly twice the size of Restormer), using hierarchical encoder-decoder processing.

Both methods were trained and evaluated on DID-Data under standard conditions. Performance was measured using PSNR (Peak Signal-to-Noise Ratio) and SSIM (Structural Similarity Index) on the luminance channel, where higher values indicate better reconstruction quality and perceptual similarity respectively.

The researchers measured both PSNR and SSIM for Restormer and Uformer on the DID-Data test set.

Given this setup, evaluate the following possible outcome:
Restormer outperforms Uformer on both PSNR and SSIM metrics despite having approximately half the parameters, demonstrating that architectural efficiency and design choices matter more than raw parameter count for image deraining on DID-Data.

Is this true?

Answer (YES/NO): YES